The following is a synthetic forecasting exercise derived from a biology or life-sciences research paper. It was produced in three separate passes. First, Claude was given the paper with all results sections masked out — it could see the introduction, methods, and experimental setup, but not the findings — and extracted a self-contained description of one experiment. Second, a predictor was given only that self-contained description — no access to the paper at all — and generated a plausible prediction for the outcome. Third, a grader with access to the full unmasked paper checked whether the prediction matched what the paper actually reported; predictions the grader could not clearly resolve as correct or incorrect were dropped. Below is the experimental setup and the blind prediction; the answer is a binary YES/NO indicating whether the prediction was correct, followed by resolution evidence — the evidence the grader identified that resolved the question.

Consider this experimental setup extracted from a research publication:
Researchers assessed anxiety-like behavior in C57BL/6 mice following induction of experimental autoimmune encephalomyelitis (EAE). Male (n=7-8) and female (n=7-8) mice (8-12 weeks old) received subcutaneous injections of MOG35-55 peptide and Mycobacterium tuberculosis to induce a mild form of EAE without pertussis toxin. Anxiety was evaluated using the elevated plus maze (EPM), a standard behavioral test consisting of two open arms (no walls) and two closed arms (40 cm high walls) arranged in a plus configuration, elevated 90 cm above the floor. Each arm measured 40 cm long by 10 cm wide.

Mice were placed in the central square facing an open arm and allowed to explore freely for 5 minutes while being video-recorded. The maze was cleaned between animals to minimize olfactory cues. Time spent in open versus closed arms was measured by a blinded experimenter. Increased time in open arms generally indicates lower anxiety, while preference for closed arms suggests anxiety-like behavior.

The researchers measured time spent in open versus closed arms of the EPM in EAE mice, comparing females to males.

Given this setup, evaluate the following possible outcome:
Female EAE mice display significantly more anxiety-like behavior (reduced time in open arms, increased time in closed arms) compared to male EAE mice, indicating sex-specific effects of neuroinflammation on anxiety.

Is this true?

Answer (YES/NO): YES